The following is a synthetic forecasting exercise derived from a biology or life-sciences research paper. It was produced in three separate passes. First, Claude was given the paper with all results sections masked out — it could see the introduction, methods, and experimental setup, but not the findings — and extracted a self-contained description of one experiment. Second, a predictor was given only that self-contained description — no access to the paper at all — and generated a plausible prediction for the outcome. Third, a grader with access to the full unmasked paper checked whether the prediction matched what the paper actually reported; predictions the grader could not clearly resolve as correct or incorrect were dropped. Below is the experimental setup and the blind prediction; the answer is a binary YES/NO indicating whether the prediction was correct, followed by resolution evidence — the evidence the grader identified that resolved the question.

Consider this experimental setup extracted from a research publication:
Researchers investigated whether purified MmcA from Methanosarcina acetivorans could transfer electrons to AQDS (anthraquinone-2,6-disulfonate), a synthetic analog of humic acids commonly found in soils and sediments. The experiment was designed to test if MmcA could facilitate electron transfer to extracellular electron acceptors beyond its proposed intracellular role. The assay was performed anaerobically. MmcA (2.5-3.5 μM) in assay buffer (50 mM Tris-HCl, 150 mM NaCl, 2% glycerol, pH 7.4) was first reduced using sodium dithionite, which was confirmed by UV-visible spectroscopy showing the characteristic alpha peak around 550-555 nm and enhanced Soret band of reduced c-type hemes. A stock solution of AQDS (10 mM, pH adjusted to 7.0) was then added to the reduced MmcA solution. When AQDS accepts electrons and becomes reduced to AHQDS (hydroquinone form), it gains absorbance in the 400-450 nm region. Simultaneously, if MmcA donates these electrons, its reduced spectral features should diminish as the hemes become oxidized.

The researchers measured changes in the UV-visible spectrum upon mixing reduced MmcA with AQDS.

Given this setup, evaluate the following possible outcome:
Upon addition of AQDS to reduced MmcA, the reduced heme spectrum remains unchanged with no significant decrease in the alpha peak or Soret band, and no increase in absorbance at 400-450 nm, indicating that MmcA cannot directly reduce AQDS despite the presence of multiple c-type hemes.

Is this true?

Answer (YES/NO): NO